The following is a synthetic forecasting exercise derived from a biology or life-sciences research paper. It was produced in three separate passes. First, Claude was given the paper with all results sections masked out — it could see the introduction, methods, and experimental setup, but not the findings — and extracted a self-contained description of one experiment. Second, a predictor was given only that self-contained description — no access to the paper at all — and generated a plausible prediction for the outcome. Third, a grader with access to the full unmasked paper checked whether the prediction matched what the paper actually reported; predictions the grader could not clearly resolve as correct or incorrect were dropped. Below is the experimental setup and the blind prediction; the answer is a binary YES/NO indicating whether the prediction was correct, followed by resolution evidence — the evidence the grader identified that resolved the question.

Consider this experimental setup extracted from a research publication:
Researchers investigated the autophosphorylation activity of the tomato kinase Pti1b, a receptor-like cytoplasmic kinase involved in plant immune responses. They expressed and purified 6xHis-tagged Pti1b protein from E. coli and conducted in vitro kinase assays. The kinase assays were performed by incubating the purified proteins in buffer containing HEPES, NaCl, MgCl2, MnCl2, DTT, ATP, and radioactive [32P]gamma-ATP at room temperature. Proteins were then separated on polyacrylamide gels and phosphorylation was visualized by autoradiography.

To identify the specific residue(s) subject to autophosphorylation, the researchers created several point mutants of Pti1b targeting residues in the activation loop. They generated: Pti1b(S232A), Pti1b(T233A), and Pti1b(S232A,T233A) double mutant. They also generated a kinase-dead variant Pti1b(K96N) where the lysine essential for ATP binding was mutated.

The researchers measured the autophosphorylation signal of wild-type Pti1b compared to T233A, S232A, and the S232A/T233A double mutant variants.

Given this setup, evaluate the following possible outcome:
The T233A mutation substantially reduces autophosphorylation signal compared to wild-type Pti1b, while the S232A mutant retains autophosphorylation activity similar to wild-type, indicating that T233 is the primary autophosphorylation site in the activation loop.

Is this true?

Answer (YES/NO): YES